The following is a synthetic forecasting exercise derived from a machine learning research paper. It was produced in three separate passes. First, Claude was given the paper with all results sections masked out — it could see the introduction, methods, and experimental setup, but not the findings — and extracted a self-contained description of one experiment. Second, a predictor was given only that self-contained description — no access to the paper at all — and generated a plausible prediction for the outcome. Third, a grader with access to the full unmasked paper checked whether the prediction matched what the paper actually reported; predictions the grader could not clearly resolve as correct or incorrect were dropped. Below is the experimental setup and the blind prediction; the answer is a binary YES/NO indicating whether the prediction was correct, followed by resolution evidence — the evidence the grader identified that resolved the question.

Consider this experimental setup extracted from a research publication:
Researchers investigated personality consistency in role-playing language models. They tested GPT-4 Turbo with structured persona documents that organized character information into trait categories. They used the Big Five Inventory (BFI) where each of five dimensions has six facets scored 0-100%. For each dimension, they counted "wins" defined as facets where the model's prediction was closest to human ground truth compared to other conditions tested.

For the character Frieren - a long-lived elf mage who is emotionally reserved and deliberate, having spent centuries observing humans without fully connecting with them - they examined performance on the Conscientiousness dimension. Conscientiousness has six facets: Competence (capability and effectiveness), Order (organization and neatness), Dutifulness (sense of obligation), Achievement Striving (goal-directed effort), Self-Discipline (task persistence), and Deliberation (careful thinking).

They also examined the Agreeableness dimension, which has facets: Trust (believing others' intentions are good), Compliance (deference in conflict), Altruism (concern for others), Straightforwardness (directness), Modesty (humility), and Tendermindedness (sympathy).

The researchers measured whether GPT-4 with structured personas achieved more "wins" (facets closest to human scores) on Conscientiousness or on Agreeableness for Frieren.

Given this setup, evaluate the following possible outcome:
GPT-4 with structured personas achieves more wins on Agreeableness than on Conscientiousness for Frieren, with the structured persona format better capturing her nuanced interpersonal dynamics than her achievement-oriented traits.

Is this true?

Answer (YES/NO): NO